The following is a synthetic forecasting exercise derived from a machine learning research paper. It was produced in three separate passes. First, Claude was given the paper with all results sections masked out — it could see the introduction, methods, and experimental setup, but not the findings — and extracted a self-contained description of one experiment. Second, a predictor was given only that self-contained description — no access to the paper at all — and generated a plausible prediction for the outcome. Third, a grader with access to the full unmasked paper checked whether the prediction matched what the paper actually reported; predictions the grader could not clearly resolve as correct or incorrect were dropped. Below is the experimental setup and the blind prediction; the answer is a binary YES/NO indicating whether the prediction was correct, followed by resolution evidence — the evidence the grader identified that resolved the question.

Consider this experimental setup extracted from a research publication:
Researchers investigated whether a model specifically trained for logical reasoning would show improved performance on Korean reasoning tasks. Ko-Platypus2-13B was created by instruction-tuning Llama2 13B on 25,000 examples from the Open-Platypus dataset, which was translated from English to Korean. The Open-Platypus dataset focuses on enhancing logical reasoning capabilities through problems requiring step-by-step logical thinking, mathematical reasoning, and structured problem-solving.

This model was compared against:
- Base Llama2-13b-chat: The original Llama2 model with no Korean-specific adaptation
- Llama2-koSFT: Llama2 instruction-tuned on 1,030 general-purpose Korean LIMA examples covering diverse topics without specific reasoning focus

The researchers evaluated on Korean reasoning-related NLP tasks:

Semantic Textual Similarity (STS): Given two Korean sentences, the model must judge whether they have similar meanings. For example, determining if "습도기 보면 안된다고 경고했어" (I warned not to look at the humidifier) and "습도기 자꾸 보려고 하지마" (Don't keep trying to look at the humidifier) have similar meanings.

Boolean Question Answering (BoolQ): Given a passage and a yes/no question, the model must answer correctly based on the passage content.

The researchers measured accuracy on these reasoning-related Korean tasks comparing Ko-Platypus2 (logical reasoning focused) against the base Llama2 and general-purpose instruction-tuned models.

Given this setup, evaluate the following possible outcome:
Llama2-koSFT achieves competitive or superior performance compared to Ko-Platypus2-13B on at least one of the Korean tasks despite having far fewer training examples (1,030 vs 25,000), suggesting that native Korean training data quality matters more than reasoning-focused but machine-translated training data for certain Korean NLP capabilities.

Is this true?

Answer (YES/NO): NO